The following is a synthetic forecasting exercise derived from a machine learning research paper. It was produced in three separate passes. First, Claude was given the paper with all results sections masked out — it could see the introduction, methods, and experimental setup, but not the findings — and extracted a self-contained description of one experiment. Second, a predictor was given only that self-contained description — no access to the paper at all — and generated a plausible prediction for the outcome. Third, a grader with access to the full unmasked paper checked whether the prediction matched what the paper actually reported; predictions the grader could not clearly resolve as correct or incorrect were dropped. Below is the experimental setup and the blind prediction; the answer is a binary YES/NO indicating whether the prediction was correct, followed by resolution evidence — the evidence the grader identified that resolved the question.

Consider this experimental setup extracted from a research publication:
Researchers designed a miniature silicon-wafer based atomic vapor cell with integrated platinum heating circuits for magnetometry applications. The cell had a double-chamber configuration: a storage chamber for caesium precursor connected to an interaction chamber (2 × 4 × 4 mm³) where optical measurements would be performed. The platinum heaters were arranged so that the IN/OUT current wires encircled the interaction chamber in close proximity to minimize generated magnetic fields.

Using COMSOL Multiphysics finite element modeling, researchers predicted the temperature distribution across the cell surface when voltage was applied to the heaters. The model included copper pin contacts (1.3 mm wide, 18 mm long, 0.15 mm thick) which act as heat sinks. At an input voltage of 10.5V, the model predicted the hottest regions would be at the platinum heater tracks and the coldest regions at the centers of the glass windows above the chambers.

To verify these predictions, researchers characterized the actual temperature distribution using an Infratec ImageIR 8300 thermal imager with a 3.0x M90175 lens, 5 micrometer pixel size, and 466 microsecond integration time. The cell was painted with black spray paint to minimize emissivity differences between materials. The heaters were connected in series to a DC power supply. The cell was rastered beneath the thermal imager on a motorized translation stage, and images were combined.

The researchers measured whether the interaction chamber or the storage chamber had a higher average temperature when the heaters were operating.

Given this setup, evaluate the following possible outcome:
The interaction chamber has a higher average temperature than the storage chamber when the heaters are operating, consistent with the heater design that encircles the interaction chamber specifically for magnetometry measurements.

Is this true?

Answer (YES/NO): YES